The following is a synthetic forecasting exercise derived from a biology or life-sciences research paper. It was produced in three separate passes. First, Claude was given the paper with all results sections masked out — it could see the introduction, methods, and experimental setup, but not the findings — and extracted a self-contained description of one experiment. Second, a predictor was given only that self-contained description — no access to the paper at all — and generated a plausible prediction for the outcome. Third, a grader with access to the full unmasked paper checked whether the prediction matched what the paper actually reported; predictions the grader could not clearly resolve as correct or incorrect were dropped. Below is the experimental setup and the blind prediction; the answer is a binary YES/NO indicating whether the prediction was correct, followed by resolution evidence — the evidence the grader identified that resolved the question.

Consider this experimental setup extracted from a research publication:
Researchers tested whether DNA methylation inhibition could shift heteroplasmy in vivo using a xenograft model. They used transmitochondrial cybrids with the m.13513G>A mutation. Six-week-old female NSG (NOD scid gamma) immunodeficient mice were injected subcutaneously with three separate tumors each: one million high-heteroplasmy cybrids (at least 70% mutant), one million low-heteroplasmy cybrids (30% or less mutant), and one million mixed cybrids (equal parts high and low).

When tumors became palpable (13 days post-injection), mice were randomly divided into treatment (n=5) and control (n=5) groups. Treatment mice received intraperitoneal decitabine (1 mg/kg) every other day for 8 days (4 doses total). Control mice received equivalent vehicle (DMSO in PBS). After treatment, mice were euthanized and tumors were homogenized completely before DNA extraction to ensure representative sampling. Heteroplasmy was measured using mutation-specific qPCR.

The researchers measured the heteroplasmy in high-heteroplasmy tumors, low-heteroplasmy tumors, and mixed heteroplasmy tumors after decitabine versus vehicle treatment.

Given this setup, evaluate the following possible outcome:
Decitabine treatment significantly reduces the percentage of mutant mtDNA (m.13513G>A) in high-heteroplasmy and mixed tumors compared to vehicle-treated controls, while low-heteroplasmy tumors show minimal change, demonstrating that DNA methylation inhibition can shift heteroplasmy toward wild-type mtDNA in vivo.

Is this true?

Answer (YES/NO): YES